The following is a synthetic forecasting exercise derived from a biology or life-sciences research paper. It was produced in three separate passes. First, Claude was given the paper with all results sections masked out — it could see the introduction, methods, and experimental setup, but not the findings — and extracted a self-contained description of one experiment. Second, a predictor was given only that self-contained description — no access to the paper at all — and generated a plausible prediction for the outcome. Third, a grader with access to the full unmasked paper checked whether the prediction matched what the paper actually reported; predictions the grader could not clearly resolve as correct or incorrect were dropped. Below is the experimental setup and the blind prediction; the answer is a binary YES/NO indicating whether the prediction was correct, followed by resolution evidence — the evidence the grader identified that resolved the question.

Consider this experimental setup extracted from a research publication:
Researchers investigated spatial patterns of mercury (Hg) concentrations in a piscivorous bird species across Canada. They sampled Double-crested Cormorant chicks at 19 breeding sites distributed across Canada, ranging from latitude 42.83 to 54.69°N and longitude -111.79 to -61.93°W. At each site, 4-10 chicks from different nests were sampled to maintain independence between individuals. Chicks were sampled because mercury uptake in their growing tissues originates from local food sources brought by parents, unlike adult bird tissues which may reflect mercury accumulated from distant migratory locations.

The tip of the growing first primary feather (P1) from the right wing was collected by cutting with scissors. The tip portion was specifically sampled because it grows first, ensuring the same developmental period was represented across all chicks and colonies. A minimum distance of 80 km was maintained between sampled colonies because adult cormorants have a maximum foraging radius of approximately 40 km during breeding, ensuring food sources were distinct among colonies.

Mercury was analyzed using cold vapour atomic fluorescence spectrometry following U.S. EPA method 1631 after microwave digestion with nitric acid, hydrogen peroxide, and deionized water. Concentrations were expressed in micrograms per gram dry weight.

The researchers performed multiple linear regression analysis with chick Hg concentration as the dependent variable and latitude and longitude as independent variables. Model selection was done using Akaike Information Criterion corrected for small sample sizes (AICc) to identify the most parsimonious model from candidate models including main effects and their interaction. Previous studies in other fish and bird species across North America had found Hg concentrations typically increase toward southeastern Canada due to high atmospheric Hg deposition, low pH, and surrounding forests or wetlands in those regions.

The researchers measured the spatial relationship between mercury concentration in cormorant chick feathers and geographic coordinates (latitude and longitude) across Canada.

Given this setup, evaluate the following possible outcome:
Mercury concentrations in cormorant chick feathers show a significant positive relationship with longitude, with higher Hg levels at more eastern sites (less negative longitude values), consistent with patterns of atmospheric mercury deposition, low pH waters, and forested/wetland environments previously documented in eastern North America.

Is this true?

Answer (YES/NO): NO